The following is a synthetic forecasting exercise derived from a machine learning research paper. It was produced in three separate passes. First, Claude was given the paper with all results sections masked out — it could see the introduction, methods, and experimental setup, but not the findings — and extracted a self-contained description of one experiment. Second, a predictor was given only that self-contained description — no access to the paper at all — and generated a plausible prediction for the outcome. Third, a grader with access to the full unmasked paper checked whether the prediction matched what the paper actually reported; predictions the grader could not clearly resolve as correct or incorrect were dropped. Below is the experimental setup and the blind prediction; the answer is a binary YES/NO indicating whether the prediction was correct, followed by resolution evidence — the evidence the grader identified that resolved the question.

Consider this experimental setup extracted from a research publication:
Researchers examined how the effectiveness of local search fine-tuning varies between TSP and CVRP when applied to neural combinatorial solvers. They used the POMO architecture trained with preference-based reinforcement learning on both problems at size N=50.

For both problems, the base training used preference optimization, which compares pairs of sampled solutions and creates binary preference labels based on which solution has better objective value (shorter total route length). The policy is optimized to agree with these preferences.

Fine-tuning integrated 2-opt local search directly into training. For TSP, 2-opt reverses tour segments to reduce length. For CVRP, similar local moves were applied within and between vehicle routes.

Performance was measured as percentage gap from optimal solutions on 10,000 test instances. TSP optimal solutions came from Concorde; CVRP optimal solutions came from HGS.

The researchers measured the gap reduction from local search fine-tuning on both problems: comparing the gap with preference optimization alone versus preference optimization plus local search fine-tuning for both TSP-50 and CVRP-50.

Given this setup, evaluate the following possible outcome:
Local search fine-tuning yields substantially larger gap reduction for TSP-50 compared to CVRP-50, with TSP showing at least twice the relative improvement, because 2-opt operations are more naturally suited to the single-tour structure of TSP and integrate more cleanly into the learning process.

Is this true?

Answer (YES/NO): NO